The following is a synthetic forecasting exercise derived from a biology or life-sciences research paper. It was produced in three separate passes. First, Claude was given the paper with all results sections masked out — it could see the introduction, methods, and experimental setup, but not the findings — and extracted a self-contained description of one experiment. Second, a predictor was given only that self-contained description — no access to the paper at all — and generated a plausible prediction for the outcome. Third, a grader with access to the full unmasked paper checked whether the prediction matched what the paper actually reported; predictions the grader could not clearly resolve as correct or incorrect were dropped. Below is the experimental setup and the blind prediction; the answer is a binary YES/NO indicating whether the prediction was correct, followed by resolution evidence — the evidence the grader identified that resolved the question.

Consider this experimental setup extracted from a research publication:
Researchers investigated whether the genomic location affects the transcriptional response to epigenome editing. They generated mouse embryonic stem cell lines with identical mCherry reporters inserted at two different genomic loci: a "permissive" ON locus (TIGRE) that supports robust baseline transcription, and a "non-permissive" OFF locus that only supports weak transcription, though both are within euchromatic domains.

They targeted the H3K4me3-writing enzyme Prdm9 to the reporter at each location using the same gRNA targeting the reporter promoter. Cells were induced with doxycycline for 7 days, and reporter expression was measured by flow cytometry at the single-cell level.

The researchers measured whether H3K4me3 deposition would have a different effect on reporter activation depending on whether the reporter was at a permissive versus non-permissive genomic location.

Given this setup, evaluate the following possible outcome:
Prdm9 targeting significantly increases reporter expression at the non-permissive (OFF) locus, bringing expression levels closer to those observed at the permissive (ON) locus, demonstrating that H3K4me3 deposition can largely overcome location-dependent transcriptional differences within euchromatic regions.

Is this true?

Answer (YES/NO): NO